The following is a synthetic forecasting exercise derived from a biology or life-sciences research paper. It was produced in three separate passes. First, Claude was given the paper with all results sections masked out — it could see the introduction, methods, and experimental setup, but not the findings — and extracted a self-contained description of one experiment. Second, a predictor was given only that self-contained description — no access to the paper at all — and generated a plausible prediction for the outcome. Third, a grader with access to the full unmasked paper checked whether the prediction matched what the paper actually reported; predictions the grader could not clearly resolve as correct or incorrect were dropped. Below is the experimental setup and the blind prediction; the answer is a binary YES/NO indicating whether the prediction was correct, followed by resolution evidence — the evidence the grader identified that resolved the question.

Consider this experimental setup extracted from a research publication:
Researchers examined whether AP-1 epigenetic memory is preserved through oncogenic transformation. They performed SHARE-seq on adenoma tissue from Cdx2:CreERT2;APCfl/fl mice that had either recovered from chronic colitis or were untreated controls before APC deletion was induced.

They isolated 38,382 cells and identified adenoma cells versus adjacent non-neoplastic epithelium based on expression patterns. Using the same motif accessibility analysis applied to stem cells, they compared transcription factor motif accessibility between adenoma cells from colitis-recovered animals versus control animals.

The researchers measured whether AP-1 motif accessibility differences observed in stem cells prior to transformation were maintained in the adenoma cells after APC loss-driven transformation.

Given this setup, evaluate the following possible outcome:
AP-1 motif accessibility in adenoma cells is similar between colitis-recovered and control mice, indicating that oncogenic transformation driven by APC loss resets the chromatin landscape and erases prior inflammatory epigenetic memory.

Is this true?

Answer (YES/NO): NO